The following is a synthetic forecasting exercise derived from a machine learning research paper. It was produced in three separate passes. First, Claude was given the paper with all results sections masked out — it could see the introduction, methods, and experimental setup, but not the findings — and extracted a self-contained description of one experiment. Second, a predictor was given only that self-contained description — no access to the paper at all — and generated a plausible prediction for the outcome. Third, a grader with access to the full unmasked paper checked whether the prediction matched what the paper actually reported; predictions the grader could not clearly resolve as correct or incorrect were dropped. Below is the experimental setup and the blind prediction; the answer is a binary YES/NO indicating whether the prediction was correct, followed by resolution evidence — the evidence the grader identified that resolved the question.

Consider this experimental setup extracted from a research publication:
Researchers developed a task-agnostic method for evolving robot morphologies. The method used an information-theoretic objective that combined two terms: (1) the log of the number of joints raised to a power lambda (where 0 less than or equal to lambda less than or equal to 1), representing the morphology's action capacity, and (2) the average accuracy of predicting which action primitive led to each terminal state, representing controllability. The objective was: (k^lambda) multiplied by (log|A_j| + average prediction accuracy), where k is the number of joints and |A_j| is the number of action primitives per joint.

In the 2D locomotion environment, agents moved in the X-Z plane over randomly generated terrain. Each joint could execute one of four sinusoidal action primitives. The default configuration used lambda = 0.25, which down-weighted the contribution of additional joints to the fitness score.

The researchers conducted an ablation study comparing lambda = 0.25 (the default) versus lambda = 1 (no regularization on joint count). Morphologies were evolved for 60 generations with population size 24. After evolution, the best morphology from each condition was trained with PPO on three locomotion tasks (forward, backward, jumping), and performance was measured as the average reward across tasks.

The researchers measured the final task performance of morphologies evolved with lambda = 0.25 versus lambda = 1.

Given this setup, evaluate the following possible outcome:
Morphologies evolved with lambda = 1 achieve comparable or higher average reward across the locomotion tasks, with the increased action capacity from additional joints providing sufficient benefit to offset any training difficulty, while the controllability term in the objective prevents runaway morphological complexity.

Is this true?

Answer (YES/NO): NO